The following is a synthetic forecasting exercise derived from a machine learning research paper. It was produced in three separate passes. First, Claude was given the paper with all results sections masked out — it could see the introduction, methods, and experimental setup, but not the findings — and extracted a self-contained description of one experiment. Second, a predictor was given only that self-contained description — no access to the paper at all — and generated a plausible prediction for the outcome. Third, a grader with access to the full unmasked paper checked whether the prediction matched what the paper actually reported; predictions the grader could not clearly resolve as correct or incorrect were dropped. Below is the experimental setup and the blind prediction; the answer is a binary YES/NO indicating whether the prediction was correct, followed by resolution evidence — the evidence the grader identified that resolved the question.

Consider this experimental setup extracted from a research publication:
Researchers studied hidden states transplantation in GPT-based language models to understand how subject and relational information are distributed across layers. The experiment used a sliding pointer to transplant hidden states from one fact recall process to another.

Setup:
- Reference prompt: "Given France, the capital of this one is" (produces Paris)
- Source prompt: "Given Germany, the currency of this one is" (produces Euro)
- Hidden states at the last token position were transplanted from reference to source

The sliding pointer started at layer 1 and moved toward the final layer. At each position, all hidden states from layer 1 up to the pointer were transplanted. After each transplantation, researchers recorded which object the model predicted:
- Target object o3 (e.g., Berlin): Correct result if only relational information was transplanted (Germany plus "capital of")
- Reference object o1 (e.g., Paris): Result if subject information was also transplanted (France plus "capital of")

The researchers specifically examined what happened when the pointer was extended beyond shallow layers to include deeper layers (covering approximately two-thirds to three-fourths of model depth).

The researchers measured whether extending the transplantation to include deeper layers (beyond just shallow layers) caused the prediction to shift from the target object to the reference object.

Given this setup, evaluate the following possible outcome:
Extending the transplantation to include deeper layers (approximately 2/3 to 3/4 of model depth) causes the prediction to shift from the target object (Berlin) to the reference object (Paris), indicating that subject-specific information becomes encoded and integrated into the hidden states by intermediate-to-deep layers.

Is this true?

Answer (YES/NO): YES